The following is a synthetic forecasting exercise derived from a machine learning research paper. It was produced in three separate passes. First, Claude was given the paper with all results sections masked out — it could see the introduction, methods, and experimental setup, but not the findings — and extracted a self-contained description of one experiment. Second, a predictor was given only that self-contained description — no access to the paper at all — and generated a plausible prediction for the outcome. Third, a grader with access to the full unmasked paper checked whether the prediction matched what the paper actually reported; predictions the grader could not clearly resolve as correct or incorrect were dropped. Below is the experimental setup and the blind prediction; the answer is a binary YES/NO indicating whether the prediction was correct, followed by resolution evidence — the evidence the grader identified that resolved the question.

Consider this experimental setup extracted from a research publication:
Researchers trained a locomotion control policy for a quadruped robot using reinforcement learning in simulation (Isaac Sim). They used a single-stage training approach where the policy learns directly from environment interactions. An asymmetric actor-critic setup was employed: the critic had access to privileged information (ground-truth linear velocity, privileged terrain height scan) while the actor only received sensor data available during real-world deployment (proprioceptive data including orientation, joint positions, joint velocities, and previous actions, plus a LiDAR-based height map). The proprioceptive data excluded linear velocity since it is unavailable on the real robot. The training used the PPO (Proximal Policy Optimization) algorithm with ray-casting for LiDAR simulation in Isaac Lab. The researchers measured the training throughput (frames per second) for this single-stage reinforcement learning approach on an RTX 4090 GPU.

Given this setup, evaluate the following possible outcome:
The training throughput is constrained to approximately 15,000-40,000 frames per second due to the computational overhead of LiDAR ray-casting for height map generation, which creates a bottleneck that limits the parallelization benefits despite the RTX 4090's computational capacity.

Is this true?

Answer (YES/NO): NO